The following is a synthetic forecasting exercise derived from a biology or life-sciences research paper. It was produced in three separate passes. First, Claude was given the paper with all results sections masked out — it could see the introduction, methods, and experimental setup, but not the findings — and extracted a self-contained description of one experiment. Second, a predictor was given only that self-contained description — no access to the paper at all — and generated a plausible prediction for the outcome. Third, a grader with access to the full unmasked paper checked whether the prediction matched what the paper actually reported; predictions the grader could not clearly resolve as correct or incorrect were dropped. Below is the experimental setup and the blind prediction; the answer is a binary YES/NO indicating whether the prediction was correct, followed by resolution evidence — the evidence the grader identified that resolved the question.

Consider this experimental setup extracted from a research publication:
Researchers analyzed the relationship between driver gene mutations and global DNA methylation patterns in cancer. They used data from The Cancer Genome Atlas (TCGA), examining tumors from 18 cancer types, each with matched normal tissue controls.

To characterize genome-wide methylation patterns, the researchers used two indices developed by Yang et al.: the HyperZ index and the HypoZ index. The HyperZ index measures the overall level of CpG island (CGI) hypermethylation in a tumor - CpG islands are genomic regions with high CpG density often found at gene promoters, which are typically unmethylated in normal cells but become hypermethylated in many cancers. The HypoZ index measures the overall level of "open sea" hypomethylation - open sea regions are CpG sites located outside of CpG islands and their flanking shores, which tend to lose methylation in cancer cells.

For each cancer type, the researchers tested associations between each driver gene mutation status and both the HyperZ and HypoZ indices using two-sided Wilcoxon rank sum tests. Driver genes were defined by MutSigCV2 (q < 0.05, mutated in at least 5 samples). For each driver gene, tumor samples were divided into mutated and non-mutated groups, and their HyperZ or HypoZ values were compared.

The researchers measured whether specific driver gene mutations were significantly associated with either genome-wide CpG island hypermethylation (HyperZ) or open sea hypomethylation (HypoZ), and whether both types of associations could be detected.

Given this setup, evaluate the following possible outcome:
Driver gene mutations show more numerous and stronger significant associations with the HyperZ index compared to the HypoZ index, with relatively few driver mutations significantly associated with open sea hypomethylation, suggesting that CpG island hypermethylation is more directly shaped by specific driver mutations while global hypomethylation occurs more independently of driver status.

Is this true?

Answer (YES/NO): NO